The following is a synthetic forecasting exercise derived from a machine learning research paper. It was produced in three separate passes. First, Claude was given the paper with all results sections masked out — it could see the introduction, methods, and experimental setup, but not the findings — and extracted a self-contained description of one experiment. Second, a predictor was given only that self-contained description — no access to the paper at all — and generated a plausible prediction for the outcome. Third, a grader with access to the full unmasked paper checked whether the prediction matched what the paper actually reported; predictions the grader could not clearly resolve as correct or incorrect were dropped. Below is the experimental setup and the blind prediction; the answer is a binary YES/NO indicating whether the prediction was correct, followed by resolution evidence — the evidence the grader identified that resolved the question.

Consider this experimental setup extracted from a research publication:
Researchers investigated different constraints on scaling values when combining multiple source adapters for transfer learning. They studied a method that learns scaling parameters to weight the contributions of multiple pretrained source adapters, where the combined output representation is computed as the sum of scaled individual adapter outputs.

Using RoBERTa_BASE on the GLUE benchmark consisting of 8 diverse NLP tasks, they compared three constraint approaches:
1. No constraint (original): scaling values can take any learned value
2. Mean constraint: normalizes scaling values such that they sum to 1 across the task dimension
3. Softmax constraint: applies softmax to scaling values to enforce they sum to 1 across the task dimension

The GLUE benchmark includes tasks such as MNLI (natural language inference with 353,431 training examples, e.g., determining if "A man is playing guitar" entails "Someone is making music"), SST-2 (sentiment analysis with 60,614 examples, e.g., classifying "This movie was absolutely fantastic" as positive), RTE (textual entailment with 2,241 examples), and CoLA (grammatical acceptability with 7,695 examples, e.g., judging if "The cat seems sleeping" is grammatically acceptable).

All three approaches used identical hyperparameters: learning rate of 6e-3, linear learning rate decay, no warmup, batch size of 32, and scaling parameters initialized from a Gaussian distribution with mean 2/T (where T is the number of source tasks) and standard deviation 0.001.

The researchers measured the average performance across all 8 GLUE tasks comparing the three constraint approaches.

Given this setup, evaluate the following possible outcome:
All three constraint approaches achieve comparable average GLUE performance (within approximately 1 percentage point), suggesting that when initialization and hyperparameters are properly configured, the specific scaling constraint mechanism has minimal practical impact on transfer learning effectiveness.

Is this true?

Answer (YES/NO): NO